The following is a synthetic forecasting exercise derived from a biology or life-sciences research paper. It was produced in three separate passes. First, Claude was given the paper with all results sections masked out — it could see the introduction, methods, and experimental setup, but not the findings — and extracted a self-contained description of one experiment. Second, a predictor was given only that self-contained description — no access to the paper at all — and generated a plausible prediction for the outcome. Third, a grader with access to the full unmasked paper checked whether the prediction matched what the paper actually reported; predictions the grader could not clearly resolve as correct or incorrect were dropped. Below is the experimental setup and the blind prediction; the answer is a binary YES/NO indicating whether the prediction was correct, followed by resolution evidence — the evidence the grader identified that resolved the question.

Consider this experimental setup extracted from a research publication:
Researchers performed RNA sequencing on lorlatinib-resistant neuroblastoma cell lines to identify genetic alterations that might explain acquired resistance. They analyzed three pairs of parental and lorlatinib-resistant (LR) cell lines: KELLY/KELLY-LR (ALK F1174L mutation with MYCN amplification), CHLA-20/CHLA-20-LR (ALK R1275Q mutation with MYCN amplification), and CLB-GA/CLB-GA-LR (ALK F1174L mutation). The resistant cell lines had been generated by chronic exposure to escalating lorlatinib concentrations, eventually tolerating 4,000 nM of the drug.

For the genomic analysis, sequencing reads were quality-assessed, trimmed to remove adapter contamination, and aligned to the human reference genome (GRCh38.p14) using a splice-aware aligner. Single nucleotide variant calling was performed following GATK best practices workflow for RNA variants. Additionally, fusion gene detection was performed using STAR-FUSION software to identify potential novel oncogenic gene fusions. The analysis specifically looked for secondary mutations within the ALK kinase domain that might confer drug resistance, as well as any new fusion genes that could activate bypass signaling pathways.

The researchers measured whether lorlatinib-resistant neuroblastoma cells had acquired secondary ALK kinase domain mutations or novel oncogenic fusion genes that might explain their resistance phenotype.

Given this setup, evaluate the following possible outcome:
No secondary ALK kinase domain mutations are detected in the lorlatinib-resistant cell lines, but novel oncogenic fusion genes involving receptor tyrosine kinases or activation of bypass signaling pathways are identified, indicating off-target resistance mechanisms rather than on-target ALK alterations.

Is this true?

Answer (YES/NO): NO